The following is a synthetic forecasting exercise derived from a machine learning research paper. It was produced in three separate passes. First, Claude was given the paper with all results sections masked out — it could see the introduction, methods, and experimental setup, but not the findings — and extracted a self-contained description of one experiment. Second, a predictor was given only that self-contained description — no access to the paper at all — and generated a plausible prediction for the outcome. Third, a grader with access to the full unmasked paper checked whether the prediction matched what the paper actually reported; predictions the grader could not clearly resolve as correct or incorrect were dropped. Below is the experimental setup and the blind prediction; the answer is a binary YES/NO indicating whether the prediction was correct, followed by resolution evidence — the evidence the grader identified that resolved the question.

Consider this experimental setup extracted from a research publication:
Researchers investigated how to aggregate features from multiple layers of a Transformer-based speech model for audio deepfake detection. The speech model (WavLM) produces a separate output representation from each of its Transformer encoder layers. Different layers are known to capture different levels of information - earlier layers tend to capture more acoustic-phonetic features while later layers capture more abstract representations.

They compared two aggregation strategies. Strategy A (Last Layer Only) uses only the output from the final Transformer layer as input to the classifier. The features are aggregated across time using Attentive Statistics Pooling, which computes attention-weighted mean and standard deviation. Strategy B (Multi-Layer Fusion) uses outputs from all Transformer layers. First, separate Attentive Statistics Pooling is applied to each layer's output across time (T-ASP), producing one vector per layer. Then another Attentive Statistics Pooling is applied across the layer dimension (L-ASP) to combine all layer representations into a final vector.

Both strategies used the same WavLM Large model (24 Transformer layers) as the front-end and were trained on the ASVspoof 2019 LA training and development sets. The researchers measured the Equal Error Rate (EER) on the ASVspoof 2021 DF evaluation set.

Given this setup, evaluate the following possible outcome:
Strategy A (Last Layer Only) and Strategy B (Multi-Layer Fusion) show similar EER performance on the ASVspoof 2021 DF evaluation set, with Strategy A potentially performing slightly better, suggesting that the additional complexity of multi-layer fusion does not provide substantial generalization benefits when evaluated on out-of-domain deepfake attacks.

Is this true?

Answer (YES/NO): NO